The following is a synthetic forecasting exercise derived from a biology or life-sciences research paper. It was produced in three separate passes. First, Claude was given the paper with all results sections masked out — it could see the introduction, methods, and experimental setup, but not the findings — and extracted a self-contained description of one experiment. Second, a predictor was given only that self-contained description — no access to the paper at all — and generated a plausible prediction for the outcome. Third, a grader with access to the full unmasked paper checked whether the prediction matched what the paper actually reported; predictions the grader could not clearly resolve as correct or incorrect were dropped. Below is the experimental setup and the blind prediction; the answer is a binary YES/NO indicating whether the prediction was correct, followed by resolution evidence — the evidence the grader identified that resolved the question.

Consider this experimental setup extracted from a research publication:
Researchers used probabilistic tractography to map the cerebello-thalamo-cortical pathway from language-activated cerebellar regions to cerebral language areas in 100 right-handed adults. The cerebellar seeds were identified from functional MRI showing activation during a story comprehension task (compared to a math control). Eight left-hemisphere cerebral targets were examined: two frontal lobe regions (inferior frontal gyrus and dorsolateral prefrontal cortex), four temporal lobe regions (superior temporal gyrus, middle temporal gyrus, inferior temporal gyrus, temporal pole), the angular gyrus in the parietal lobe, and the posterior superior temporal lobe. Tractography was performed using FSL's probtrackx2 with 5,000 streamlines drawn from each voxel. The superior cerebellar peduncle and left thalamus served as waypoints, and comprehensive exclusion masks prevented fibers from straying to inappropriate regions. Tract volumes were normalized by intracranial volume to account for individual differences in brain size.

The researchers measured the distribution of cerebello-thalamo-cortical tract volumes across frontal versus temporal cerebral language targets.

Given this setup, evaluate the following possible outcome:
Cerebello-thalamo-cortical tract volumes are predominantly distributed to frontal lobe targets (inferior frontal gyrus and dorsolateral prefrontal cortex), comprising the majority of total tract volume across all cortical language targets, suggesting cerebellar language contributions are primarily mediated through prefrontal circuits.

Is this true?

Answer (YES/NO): YES